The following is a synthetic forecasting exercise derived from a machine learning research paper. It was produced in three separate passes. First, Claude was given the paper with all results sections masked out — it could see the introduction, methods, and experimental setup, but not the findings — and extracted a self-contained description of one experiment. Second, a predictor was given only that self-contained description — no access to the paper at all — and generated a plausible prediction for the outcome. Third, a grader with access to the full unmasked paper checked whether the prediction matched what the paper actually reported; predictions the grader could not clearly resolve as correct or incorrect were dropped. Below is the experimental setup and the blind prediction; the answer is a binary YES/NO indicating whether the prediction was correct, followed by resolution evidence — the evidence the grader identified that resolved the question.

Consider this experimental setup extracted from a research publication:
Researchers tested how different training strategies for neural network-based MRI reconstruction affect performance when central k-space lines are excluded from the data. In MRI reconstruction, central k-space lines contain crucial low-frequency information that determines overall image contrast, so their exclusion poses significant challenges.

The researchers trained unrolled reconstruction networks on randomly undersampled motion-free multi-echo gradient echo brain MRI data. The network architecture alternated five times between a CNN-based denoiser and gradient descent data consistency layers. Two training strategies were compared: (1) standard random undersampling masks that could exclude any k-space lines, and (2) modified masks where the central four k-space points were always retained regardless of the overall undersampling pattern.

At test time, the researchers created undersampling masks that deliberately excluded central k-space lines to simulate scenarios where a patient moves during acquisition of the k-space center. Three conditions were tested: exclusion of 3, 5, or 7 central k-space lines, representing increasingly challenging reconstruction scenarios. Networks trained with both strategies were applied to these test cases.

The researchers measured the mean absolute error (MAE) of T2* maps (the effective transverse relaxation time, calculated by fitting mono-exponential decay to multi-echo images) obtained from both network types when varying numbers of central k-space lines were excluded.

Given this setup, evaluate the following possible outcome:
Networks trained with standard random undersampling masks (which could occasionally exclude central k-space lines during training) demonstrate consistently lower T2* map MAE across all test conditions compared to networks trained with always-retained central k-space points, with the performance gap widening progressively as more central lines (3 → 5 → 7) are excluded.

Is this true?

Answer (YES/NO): NO